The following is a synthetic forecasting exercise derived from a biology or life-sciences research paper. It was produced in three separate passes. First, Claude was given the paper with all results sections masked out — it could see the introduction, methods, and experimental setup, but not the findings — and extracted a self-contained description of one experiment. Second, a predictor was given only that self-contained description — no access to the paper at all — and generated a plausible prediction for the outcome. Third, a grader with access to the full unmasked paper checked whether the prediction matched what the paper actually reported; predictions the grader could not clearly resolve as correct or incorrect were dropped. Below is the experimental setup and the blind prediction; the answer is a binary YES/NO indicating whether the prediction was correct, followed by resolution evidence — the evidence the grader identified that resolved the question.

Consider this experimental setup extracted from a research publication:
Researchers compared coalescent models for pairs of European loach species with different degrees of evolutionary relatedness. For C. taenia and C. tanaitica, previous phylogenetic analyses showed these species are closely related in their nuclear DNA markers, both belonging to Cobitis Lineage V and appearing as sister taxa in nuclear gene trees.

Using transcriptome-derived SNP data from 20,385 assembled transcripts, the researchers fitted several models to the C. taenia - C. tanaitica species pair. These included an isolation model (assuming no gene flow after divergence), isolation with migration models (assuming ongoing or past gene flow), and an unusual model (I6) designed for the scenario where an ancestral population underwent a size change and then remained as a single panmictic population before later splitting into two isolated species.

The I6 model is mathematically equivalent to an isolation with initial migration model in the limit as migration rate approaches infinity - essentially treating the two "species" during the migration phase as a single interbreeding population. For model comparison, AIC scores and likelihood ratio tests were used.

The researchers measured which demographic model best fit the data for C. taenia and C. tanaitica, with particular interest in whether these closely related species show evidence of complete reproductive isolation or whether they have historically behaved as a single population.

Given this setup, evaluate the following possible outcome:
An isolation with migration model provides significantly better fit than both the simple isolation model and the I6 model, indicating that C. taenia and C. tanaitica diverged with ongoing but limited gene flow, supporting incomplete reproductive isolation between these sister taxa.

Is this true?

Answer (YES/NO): NO